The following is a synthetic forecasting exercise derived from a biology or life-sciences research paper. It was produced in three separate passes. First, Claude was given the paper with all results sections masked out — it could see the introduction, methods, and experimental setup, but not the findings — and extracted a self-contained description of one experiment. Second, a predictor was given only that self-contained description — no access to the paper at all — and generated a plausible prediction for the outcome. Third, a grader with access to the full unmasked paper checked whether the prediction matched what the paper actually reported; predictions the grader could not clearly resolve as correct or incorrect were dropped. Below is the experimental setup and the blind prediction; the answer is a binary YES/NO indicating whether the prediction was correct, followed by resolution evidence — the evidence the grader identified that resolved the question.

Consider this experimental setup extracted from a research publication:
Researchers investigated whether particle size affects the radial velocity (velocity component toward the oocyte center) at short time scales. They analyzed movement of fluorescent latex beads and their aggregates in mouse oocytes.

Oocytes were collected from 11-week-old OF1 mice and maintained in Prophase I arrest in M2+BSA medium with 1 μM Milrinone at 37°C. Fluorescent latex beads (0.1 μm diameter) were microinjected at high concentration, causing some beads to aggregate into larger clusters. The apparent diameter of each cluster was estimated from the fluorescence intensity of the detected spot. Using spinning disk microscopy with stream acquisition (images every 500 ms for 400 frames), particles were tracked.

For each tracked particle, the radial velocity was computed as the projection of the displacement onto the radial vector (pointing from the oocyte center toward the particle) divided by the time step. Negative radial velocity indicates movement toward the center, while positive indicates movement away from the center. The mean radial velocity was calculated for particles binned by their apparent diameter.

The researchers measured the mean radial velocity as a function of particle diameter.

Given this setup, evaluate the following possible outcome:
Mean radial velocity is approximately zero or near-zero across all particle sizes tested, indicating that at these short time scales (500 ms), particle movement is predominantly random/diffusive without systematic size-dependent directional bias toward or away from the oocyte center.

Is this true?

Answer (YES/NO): NO